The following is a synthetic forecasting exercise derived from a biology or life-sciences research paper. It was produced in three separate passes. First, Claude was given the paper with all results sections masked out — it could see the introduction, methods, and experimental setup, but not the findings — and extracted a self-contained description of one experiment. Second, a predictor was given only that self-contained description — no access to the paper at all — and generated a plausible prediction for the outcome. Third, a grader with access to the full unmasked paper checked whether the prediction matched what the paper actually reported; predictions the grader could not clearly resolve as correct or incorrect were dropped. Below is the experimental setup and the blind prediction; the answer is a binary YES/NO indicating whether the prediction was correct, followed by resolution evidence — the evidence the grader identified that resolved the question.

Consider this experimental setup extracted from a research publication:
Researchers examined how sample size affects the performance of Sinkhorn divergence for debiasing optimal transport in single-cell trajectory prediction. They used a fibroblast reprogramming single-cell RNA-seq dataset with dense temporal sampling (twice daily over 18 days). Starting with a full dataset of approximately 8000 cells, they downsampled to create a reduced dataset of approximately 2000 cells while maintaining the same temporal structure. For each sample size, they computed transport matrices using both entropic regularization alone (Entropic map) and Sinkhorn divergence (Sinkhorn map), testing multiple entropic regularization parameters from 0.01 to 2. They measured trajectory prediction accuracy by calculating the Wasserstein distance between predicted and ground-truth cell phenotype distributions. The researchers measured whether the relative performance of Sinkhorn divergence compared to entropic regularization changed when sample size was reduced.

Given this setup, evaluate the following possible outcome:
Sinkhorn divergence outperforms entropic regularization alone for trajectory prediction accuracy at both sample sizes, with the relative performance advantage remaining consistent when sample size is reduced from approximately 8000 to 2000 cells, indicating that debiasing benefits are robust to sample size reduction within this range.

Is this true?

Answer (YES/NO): NO